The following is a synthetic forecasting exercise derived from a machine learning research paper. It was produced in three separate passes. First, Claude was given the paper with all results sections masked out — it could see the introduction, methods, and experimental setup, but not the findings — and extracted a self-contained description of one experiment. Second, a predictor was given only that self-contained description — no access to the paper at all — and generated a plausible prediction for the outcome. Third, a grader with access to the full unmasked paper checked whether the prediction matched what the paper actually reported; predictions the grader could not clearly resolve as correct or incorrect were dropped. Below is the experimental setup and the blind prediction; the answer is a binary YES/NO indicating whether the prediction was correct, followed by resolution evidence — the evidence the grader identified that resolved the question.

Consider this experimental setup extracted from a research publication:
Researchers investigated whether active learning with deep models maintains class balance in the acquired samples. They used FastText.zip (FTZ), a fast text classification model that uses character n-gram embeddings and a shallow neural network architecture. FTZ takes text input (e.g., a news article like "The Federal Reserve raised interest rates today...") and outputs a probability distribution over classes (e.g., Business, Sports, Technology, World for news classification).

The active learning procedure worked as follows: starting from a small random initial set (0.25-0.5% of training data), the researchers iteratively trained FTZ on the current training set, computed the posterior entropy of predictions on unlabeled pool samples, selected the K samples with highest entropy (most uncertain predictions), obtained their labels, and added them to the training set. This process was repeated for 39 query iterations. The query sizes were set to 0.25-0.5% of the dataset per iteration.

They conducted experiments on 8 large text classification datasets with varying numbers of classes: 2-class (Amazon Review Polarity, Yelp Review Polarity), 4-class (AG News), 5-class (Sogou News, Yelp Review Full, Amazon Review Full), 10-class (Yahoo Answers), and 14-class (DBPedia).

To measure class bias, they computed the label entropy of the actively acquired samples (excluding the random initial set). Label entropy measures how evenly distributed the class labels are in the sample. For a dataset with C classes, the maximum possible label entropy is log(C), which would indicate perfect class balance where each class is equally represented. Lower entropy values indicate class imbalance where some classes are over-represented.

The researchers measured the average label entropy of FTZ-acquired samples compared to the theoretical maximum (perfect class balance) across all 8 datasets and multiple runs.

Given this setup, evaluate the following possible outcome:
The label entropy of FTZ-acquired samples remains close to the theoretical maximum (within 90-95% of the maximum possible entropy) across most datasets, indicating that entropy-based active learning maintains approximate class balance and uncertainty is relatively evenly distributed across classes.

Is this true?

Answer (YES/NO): YES